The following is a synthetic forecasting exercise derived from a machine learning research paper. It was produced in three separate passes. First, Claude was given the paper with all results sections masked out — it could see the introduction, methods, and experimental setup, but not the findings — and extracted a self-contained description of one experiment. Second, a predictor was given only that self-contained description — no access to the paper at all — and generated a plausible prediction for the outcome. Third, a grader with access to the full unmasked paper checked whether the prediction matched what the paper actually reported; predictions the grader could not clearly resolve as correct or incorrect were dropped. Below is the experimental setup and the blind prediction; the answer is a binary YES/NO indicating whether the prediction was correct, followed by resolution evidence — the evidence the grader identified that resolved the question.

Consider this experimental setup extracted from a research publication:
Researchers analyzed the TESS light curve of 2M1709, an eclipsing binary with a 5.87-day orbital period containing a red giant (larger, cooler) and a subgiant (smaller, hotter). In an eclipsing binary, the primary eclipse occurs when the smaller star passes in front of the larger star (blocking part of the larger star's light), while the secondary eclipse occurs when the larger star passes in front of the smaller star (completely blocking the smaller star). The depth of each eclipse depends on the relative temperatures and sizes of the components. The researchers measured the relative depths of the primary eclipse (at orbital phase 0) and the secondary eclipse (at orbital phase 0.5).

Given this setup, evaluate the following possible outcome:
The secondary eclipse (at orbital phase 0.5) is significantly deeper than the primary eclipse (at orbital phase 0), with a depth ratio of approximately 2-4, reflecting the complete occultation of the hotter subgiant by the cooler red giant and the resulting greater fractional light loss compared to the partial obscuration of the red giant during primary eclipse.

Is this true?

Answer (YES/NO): NO